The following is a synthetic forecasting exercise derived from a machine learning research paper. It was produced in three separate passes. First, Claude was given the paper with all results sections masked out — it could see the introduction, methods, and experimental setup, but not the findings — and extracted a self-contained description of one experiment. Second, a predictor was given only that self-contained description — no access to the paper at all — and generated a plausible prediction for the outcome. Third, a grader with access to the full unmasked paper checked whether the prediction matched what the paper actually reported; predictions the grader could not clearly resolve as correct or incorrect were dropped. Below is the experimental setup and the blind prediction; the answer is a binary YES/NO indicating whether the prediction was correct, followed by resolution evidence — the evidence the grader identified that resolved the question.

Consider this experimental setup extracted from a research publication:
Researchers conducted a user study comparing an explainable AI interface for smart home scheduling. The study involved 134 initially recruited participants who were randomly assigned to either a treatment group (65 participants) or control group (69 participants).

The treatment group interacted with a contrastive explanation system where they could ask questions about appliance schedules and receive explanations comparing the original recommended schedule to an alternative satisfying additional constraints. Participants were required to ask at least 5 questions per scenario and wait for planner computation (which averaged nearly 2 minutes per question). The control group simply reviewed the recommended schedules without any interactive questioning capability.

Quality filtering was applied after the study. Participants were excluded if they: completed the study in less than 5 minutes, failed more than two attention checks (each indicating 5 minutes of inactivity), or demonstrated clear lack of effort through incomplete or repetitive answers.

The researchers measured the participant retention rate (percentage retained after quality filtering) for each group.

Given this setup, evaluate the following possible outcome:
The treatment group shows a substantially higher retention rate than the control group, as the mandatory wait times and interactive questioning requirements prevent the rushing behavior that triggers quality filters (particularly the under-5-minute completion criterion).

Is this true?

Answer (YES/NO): NO